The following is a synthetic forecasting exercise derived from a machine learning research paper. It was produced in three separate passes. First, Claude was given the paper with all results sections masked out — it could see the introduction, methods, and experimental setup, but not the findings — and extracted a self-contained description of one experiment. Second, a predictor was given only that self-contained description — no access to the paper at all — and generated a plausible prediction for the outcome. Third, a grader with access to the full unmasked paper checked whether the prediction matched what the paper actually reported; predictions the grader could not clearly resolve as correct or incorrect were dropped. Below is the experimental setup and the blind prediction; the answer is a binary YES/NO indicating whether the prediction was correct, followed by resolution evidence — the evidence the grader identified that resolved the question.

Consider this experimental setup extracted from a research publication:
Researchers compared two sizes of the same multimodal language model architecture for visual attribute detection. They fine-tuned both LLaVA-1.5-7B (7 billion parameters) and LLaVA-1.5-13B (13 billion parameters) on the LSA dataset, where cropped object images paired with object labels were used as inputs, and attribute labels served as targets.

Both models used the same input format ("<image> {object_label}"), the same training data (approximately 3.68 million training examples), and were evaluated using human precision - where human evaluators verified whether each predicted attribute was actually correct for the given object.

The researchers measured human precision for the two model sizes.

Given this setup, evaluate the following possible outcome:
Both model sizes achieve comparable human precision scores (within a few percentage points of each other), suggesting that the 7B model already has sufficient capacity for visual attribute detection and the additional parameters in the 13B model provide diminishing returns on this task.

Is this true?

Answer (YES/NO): YES